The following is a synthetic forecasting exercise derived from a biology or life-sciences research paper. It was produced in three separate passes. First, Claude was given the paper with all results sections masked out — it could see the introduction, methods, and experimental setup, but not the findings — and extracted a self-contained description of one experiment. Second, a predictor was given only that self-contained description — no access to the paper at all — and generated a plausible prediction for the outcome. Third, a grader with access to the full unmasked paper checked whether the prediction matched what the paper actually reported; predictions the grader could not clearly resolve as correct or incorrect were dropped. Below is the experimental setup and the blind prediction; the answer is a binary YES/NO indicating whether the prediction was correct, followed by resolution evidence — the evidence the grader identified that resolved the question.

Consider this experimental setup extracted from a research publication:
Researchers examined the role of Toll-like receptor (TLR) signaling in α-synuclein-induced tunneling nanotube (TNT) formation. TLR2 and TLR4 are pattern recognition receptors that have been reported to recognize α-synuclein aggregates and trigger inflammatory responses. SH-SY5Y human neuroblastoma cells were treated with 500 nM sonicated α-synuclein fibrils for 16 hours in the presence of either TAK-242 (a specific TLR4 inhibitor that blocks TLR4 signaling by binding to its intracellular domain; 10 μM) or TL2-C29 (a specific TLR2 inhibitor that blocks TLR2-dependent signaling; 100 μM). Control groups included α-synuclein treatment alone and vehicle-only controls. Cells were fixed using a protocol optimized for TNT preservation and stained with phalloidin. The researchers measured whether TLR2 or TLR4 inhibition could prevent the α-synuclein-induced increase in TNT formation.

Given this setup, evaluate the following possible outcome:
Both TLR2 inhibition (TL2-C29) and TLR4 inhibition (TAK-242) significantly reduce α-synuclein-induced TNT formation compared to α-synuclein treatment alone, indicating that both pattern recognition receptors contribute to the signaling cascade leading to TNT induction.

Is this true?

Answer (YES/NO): NO